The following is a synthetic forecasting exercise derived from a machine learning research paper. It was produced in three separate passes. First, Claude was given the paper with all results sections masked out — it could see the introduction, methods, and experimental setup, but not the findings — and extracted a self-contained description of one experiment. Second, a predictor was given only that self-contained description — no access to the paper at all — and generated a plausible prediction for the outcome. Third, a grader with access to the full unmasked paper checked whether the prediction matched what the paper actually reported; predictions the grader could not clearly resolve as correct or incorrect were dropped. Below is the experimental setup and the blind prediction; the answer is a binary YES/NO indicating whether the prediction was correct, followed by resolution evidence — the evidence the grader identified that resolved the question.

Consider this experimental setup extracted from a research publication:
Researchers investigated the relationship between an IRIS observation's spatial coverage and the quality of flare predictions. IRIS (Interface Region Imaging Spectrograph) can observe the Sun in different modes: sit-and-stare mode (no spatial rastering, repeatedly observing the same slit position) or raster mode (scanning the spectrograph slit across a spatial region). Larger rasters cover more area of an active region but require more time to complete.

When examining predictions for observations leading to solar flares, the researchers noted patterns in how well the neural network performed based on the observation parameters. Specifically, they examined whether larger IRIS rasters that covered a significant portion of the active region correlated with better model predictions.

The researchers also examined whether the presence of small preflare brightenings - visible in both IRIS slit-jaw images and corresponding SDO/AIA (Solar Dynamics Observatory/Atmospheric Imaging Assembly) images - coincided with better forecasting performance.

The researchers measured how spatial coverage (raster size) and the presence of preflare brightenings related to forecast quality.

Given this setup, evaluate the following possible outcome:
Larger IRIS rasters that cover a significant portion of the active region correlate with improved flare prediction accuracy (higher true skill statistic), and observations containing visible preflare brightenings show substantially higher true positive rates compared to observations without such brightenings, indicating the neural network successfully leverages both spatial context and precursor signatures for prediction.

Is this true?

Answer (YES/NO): NO